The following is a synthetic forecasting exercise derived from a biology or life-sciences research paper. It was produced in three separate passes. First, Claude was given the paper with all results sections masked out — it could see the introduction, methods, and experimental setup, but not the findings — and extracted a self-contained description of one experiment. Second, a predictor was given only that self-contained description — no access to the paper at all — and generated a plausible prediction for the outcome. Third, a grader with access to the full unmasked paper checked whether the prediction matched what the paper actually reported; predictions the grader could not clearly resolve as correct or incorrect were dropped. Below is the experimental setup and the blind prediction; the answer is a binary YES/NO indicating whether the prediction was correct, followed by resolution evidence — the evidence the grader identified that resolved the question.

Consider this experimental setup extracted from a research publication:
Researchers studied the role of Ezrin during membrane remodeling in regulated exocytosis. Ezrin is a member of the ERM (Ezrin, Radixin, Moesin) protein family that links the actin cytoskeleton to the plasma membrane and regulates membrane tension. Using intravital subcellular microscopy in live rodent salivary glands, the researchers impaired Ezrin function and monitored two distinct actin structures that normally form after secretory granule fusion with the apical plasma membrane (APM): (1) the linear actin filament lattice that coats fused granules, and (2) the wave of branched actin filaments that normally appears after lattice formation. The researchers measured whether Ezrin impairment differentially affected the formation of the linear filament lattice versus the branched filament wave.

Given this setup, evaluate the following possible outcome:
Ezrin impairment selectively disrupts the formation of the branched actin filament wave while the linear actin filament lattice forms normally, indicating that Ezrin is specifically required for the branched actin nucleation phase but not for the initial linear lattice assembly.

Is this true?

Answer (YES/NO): NO